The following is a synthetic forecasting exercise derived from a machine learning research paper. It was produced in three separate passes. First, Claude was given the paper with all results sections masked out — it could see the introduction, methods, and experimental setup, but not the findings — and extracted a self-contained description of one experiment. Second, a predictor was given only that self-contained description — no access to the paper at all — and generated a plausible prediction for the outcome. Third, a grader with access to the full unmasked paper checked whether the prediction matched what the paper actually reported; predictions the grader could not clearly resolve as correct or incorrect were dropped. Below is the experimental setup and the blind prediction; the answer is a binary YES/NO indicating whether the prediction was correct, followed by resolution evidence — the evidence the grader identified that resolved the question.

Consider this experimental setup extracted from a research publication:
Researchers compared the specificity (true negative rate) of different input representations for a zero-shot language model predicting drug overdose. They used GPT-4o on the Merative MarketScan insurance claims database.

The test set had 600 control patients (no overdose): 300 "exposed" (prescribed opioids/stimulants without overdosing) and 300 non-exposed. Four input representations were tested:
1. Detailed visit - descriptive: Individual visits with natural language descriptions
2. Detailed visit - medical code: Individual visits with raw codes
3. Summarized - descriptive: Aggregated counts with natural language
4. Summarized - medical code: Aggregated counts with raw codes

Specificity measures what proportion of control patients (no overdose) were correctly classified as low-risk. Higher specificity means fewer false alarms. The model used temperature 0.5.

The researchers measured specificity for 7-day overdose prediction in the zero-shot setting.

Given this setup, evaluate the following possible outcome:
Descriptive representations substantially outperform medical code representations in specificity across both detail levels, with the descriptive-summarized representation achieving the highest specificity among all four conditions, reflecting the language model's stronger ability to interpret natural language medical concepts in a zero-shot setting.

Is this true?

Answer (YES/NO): NO